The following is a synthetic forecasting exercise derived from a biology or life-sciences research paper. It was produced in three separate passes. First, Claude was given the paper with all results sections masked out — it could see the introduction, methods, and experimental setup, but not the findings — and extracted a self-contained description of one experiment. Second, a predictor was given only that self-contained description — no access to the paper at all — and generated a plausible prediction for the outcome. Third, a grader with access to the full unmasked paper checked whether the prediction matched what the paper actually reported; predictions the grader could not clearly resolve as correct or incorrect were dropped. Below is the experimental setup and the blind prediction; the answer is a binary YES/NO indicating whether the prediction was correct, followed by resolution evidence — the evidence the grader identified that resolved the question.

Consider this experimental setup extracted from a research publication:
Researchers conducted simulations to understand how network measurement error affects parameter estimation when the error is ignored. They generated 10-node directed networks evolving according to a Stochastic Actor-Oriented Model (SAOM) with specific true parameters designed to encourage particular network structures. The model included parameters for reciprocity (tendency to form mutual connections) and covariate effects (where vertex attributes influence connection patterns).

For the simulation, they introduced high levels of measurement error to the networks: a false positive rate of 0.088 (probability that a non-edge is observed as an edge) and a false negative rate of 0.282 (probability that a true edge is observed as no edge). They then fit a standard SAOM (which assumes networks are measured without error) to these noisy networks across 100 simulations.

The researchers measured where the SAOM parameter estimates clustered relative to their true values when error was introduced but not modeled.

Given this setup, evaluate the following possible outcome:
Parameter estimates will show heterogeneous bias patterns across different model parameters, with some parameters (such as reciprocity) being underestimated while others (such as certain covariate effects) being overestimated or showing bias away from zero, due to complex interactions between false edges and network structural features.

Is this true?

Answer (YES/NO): NO